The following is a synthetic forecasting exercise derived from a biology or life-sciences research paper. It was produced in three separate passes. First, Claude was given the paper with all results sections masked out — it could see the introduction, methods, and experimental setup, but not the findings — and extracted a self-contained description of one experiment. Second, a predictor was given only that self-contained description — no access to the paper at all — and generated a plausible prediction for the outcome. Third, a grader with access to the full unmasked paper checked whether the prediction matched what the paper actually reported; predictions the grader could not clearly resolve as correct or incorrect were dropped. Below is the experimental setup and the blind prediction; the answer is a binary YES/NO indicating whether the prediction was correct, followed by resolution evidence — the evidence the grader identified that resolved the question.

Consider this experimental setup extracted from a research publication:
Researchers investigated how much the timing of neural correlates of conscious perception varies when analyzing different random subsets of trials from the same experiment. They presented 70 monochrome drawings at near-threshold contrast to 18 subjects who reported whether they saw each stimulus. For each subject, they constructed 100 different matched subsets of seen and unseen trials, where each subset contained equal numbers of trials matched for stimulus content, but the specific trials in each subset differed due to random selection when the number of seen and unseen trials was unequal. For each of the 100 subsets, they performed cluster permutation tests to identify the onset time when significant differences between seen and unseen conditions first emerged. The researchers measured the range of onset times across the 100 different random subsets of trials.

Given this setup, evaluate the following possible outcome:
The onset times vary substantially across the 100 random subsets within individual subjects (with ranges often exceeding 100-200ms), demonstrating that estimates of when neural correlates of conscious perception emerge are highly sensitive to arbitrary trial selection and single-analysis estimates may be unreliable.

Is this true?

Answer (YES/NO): NO